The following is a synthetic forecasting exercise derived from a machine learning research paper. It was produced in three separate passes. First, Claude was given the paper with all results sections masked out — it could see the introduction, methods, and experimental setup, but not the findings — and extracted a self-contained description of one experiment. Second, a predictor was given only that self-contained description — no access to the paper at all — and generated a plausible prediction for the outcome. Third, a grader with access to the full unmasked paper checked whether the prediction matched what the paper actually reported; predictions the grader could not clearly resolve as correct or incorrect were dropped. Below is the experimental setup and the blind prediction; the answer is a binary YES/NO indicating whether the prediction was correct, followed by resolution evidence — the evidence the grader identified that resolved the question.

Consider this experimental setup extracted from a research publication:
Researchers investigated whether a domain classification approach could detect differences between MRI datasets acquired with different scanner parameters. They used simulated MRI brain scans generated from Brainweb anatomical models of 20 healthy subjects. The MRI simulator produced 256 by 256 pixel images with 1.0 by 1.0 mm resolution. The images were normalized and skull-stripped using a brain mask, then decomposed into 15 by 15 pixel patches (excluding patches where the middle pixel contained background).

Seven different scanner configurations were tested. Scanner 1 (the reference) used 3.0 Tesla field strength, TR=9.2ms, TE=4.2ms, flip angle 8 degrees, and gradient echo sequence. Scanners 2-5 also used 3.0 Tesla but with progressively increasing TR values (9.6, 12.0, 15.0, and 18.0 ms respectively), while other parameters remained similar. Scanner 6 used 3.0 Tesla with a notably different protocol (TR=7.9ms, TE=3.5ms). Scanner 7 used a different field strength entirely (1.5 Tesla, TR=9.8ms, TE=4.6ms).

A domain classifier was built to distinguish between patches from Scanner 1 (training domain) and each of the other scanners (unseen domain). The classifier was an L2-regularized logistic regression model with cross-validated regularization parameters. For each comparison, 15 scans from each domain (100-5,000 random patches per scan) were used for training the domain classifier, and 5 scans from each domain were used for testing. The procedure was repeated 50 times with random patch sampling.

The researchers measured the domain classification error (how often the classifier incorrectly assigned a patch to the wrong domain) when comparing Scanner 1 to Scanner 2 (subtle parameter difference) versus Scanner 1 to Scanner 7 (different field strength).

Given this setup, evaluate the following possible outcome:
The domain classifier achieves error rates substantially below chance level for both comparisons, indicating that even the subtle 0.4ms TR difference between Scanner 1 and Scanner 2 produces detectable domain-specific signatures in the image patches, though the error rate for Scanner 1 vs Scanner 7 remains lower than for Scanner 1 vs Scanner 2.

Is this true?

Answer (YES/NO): NO